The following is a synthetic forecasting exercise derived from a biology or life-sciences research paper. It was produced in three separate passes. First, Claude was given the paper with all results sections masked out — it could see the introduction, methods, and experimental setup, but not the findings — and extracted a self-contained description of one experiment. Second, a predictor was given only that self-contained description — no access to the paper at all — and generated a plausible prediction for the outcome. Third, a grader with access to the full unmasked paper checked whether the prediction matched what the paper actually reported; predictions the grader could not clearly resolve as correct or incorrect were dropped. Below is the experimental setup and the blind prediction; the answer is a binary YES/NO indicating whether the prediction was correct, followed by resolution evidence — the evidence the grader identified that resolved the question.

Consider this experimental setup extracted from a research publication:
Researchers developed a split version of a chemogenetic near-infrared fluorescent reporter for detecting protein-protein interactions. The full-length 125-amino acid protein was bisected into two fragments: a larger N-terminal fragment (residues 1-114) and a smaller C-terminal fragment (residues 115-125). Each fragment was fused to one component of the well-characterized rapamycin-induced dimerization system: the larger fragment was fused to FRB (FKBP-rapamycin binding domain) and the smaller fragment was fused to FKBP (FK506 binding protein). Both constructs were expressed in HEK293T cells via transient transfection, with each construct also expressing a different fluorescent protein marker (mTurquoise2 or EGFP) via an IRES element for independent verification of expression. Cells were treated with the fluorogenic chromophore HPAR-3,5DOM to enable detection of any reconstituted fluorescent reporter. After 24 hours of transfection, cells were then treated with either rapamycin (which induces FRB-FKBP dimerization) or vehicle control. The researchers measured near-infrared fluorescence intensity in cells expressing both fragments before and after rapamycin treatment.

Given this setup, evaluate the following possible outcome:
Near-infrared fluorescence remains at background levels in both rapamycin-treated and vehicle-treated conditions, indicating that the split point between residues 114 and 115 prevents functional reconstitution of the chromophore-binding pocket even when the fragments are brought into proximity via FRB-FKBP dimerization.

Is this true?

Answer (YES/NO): NO